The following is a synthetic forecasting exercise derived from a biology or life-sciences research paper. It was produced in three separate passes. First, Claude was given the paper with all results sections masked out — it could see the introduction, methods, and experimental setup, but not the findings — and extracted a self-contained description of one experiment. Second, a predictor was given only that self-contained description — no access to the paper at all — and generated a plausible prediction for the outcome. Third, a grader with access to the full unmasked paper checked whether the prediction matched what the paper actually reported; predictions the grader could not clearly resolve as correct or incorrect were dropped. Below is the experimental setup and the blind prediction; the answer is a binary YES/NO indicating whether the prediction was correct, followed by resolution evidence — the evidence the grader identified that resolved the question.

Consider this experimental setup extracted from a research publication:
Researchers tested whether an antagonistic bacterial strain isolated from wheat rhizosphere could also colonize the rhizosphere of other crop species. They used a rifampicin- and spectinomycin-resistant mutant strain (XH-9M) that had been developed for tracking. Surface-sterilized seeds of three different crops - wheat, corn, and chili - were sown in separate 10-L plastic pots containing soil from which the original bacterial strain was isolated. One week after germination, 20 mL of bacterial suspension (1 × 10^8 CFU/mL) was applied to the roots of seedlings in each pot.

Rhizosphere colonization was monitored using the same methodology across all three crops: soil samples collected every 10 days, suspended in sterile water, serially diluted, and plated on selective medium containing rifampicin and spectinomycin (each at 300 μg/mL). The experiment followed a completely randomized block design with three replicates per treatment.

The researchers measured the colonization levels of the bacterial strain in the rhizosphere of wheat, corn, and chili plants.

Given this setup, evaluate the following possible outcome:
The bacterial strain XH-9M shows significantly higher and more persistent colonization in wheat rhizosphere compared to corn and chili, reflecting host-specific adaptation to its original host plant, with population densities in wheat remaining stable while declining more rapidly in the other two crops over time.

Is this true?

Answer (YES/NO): NO